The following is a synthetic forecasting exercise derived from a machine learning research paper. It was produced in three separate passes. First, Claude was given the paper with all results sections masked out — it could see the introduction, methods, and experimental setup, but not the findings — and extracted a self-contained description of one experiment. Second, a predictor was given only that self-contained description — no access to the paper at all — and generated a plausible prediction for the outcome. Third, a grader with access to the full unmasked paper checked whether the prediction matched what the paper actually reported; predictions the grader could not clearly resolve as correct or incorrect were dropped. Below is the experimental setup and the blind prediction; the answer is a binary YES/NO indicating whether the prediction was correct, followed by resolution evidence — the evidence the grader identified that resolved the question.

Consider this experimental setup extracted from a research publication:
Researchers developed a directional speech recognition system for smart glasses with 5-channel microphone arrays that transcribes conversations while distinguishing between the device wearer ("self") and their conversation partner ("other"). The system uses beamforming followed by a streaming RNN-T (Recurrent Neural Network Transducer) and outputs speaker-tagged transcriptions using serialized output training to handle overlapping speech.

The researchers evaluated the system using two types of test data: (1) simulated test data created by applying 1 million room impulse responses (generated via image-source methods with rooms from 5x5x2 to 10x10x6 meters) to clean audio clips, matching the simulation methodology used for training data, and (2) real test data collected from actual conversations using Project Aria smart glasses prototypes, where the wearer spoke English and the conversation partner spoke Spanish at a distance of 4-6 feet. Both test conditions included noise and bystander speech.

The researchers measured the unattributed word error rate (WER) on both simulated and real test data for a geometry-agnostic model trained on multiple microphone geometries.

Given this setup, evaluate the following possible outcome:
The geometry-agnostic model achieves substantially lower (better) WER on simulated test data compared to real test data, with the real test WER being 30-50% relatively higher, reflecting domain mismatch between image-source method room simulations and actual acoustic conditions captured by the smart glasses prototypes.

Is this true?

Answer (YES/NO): NO